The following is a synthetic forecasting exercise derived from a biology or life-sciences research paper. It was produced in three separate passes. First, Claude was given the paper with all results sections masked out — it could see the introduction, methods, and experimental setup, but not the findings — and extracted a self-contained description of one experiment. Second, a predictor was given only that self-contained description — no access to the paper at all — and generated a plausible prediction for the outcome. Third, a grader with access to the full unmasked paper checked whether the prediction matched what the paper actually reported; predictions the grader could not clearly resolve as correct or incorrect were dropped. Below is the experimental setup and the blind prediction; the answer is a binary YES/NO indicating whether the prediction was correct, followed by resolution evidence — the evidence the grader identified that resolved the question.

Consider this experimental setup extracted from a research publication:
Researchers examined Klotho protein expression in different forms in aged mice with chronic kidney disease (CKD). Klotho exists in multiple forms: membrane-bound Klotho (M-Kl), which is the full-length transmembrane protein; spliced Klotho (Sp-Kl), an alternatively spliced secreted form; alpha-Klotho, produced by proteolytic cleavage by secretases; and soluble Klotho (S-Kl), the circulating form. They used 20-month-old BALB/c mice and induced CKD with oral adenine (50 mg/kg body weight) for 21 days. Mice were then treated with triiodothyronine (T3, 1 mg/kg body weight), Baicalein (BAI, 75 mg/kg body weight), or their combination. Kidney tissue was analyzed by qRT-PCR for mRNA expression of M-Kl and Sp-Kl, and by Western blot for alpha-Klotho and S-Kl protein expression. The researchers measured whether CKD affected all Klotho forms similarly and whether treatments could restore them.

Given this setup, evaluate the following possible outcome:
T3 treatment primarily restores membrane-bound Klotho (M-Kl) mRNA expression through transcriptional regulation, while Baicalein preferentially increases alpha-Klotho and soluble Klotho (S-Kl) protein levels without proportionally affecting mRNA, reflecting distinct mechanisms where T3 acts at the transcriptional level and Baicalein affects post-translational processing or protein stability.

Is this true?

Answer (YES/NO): NO